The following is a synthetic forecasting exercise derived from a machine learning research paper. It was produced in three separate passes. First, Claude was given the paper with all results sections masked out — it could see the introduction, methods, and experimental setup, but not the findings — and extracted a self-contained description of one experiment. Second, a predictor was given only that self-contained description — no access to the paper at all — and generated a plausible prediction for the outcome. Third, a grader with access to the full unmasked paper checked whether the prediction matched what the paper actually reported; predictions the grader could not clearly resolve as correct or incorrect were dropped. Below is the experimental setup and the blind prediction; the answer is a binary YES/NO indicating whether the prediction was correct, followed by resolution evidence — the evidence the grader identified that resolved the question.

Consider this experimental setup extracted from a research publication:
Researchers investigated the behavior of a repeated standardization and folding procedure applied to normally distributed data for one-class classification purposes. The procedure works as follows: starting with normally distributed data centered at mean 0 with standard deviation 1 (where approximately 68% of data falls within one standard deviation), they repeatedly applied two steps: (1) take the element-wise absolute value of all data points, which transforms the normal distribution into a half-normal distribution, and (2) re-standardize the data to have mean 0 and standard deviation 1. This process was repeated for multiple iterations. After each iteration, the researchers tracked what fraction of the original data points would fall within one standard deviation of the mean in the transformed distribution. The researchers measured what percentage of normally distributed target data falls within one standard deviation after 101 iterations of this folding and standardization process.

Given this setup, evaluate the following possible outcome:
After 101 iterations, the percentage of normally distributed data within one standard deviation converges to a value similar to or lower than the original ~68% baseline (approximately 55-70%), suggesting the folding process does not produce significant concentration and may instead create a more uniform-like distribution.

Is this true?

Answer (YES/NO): NO